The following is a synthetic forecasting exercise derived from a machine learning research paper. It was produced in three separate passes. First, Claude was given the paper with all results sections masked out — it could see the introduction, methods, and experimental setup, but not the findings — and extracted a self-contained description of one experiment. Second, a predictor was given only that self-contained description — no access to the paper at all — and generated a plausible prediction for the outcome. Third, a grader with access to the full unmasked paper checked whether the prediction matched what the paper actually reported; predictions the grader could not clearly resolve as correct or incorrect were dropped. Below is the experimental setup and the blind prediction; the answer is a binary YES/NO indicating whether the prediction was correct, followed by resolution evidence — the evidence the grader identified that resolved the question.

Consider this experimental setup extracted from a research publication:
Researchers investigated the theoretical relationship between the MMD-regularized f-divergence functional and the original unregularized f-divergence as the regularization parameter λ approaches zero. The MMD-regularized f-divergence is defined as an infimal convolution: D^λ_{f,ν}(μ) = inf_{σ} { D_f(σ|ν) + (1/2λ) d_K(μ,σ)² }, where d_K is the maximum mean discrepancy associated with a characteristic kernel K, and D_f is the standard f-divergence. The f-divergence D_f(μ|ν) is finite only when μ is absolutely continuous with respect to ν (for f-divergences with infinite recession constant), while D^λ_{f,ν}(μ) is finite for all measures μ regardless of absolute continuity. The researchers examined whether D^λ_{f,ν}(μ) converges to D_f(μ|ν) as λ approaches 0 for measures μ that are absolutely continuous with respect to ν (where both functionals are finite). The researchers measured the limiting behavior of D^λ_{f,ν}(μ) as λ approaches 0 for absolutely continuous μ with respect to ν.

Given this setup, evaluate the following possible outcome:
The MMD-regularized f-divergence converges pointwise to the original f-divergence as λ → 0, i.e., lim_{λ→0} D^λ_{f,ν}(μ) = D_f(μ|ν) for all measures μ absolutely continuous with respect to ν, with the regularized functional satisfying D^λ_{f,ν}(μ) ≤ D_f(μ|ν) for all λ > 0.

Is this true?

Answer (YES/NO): NO